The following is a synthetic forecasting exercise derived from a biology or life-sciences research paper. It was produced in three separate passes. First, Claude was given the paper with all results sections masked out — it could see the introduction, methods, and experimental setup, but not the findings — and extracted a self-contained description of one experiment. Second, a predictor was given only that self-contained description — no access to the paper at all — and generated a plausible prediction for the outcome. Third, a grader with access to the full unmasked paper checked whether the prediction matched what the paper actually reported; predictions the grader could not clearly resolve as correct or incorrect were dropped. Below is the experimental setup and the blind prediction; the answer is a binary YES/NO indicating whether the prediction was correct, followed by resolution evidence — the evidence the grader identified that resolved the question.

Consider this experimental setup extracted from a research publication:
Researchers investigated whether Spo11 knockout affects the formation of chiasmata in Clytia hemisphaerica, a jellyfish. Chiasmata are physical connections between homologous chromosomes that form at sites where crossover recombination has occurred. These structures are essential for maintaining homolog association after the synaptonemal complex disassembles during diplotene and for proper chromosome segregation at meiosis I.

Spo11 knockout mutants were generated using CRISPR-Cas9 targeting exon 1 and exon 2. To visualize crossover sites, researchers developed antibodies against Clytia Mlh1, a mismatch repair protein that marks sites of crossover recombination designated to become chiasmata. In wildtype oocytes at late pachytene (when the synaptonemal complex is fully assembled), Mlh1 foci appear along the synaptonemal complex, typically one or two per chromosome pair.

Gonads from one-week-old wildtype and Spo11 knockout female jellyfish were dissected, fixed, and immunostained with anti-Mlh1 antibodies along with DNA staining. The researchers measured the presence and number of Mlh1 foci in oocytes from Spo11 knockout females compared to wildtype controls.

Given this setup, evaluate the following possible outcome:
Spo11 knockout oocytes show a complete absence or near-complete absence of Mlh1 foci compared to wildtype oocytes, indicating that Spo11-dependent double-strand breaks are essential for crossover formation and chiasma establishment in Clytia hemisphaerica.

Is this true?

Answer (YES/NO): YES